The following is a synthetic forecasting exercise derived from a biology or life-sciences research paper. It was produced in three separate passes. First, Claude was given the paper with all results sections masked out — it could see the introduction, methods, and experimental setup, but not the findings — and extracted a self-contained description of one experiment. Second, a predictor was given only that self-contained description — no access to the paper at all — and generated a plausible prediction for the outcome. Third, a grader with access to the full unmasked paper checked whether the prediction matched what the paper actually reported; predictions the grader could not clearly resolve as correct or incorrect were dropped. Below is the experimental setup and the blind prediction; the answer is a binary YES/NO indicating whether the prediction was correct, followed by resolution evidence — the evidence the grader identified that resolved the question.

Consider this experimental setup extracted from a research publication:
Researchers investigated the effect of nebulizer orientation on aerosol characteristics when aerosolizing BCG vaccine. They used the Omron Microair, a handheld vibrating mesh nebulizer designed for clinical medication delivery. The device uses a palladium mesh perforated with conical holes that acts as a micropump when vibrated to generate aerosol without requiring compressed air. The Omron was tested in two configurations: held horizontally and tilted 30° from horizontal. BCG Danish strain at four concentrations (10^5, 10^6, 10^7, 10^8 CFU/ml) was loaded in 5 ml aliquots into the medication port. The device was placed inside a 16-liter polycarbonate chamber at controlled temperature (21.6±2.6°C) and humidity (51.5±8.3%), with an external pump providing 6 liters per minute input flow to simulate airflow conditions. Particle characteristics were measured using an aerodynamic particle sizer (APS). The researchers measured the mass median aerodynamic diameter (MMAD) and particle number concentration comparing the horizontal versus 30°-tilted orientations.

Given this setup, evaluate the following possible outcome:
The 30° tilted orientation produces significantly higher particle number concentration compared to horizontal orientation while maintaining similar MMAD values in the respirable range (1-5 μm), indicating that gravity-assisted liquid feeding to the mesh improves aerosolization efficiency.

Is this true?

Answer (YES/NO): NO